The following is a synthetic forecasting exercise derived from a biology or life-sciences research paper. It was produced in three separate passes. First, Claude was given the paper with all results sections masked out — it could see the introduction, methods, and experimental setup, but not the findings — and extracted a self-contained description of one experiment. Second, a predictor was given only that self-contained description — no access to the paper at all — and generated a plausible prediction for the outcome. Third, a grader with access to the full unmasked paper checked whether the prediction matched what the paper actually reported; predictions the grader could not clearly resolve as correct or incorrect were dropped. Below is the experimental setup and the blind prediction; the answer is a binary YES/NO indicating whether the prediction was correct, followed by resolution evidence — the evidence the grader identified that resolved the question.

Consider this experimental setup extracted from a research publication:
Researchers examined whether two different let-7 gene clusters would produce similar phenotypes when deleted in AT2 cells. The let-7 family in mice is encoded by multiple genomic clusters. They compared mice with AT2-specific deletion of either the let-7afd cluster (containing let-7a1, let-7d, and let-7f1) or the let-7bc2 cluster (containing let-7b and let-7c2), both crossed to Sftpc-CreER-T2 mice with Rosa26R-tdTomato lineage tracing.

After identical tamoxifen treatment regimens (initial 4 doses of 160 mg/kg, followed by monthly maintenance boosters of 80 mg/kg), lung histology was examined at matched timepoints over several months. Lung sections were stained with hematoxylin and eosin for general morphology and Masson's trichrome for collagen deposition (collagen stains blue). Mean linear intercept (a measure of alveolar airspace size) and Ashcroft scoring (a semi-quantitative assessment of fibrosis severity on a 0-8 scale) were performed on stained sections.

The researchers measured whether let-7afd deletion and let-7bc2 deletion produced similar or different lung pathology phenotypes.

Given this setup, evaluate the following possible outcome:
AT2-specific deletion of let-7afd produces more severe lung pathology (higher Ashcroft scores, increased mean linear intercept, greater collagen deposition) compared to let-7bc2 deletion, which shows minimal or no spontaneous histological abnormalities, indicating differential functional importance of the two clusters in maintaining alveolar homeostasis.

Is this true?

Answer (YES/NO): NO